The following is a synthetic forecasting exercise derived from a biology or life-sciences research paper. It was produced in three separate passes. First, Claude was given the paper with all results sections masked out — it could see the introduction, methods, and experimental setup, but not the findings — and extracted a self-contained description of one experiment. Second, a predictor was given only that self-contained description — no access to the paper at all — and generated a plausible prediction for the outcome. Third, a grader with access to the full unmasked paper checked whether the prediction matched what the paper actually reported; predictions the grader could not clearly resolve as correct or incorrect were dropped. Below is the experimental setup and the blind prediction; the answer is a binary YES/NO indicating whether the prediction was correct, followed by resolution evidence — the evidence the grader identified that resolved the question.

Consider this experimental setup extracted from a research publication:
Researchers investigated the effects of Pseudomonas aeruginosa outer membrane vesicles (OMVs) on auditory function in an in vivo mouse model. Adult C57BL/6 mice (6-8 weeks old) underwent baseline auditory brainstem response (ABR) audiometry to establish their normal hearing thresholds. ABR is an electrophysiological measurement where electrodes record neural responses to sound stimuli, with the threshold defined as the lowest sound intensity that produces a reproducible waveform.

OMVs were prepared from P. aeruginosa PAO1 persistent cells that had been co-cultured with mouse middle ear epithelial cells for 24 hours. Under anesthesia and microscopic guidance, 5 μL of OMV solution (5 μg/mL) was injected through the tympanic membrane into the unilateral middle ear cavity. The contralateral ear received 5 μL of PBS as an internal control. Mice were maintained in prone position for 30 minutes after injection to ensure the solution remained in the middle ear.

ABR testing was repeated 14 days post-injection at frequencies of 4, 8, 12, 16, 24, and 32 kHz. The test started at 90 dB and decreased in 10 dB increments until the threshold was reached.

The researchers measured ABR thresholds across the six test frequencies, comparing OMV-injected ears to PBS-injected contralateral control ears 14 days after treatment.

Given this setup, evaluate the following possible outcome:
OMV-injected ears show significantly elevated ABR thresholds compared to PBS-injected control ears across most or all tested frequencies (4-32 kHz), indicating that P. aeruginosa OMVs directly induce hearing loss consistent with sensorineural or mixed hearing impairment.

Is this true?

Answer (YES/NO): NO